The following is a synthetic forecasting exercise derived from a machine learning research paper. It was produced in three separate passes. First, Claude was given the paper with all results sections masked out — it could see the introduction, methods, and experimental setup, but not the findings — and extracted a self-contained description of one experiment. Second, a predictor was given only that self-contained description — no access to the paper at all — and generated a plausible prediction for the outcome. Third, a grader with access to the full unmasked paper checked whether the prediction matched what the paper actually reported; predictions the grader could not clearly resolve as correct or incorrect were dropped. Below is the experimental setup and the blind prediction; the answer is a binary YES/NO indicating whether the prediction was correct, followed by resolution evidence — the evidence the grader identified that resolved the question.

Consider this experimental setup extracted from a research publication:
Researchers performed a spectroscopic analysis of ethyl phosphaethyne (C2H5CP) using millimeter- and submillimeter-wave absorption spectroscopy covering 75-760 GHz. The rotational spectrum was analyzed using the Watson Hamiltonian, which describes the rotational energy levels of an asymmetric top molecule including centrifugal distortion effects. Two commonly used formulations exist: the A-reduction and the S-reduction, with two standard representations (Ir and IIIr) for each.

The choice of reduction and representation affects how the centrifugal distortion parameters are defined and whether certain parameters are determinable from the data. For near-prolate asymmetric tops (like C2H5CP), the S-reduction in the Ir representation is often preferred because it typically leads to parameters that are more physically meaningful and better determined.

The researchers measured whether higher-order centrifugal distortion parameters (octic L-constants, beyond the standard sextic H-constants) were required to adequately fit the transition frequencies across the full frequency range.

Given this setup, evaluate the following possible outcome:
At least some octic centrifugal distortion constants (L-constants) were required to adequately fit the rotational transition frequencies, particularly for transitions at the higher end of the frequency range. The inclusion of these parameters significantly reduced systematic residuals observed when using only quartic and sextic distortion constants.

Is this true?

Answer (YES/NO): YES